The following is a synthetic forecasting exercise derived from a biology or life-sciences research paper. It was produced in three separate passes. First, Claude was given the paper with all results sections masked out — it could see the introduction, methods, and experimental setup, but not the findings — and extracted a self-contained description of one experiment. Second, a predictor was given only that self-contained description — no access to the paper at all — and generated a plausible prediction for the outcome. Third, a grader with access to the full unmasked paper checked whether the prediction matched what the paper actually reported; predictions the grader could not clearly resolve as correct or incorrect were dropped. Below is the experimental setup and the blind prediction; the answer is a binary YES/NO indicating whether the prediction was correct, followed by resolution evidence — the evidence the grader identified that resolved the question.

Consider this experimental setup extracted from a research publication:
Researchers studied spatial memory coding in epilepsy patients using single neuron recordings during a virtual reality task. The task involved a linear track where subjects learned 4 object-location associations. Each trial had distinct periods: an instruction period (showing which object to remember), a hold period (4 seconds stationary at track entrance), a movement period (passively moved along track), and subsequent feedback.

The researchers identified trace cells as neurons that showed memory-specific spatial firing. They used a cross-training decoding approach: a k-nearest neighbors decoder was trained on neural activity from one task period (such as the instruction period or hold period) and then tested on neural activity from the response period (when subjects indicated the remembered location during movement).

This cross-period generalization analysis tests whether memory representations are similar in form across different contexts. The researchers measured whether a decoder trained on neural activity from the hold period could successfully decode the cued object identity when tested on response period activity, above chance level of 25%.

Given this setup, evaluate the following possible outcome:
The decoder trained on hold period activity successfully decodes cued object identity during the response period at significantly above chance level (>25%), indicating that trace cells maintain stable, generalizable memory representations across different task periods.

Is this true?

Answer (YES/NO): YES